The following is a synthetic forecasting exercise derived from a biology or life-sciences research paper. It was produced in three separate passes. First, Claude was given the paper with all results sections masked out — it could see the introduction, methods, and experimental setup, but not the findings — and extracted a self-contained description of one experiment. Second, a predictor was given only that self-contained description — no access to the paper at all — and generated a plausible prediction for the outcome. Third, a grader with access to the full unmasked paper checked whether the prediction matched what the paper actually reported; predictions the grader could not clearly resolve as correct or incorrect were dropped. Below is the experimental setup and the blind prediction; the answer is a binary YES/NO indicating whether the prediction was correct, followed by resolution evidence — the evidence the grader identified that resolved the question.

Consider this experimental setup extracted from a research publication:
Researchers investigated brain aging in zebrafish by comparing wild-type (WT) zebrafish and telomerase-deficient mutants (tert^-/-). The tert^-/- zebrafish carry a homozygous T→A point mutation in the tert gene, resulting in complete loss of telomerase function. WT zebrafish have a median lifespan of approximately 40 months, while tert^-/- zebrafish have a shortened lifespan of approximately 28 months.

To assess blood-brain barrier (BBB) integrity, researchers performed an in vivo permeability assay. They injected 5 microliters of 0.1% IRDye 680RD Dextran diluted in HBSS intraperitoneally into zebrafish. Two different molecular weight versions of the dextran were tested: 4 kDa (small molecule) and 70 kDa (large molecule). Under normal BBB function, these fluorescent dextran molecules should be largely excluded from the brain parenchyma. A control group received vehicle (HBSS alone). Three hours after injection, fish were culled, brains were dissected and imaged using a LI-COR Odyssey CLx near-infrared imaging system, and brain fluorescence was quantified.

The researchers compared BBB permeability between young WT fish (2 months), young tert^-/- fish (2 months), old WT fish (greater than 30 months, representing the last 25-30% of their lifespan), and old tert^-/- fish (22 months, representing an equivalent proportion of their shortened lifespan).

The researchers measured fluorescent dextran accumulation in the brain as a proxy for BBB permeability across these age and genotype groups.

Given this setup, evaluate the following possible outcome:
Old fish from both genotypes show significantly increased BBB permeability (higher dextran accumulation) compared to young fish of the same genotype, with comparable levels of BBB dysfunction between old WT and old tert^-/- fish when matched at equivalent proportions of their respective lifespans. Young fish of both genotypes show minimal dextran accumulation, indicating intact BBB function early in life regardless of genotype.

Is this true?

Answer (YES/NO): NO